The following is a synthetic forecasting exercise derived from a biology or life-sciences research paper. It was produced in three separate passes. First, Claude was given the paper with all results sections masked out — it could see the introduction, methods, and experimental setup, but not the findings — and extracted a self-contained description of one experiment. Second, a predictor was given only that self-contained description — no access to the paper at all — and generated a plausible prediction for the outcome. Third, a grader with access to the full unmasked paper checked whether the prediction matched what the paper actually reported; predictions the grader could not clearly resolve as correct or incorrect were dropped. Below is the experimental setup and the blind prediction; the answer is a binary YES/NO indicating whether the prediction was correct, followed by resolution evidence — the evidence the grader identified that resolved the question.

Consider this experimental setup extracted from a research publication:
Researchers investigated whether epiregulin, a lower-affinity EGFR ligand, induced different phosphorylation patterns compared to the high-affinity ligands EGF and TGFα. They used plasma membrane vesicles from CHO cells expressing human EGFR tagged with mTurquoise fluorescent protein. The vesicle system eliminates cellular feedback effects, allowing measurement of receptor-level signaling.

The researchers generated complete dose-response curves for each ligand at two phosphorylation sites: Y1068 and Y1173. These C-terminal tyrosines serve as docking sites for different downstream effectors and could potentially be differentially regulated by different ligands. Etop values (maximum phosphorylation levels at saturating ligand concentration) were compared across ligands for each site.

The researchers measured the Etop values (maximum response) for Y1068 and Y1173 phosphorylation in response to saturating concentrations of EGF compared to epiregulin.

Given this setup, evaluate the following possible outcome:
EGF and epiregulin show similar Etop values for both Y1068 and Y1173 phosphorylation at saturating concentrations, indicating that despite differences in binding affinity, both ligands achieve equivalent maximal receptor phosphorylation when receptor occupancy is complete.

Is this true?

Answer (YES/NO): NO